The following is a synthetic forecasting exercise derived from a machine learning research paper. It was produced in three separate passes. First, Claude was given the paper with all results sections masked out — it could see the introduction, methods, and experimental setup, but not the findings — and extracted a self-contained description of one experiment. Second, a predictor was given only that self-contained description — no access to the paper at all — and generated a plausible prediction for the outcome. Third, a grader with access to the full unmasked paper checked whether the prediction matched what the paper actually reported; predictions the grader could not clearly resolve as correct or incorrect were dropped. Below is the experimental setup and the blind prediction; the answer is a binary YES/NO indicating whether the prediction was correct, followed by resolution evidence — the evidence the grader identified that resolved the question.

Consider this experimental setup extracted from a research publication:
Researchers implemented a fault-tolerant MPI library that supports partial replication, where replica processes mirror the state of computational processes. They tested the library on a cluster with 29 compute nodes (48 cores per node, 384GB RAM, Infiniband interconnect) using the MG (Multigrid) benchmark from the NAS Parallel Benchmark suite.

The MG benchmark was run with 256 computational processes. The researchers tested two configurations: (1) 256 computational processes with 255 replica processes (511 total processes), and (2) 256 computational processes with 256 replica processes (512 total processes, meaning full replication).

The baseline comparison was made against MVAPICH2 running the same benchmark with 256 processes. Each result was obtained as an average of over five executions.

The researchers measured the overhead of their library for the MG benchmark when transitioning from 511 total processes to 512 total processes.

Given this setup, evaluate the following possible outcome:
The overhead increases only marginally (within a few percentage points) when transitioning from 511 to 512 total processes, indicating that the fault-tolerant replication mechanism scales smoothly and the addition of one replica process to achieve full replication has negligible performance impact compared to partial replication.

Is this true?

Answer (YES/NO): NO